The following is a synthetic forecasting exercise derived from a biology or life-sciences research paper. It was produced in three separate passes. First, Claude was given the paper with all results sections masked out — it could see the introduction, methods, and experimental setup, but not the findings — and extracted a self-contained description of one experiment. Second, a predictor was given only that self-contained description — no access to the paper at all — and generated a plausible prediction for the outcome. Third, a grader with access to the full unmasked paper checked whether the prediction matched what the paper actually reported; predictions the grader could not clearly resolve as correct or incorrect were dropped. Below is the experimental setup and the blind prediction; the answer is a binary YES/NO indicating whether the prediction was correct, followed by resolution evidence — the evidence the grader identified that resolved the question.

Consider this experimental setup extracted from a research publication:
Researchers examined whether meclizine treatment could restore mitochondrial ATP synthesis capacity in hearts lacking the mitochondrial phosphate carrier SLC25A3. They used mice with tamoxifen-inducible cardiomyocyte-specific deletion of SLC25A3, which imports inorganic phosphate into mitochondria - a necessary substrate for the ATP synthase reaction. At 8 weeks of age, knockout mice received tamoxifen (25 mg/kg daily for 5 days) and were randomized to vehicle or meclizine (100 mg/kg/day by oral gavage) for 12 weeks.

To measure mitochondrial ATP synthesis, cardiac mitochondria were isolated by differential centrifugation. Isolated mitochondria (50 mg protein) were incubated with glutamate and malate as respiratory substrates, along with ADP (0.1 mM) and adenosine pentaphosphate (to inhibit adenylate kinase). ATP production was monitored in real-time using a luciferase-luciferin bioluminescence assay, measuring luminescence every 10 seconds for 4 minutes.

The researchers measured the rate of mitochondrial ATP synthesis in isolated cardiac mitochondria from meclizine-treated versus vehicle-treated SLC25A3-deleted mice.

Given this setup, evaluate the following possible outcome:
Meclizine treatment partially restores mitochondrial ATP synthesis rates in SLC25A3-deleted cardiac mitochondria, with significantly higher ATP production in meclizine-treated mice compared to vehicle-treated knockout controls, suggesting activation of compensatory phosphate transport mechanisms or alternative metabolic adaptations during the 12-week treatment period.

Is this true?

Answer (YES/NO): NO